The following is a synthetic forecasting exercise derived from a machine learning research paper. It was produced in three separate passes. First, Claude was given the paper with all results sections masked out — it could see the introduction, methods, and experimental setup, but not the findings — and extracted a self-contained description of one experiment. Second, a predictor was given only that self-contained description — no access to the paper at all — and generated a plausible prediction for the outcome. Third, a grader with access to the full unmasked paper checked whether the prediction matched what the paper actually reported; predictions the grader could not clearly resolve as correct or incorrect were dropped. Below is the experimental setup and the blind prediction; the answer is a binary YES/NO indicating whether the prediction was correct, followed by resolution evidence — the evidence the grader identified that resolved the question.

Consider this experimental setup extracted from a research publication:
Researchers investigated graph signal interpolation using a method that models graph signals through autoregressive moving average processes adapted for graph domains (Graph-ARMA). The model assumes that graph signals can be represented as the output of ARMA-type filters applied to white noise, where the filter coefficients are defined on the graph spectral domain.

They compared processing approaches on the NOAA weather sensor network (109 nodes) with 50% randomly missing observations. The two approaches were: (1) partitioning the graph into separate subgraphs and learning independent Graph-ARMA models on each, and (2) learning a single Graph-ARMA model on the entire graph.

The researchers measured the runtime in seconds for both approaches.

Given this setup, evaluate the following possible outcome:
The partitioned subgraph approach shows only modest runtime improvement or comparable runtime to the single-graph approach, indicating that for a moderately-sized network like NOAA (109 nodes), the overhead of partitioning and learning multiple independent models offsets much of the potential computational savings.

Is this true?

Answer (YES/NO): NO